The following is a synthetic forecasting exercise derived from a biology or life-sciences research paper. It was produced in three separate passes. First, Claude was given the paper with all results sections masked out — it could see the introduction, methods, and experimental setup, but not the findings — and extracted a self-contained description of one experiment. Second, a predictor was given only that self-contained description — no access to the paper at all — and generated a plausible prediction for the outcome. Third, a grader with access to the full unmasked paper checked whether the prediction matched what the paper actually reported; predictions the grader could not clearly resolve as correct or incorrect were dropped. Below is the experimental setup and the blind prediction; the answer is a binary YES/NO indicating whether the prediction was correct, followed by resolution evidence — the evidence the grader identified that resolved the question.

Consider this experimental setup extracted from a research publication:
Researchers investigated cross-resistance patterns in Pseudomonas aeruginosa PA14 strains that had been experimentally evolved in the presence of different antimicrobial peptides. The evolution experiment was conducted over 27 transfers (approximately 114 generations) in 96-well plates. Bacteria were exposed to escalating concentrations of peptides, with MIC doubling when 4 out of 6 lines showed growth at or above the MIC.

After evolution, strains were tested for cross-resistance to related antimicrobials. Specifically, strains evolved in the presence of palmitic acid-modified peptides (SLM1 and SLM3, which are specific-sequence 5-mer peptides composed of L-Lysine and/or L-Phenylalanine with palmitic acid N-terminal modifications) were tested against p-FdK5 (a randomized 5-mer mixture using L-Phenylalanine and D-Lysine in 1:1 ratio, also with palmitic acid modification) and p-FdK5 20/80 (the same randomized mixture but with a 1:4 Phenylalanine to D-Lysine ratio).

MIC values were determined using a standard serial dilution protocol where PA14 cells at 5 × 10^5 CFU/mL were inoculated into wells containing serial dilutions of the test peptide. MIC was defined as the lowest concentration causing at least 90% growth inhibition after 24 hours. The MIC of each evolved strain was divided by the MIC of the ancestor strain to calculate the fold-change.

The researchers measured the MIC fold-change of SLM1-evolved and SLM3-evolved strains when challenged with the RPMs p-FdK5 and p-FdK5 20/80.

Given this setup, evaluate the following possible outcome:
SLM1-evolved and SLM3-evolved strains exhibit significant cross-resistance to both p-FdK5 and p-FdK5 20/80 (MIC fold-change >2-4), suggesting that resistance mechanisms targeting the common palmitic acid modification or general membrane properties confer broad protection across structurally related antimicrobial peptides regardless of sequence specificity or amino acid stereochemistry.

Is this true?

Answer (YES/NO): NO